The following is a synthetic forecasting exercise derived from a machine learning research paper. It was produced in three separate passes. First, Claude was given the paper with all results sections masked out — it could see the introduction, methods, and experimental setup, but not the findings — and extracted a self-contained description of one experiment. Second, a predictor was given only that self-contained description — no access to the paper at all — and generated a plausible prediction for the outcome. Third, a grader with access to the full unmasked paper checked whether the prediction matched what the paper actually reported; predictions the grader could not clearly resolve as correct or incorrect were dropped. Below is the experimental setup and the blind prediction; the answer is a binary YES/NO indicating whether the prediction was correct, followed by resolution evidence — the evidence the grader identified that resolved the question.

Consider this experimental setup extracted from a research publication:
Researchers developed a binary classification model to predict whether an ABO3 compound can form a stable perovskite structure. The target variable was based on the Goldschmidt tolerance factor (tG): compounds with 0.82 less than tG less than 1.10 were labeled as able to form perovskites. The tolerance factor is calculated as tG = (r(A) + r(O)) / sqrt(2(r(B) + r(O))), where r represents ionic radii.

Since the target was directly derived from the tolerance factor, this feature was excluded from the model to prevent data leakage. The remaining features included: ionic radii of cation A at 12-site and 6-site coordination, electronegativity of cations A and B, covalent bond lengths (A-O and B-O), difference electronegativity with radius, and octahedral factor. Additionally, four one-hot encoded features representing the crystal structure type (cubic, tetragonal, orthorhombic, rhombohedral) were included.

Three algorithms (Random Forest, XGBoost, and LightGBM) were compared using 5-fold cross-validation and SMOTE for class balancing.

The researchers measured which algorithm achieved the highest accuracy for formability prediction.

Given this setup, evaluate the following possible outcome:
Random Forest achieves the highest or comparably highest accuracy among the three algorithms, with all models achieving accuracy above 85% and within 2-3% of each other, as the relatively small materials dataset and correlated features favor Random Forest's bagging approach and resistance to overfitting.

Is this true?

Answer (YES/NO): YES